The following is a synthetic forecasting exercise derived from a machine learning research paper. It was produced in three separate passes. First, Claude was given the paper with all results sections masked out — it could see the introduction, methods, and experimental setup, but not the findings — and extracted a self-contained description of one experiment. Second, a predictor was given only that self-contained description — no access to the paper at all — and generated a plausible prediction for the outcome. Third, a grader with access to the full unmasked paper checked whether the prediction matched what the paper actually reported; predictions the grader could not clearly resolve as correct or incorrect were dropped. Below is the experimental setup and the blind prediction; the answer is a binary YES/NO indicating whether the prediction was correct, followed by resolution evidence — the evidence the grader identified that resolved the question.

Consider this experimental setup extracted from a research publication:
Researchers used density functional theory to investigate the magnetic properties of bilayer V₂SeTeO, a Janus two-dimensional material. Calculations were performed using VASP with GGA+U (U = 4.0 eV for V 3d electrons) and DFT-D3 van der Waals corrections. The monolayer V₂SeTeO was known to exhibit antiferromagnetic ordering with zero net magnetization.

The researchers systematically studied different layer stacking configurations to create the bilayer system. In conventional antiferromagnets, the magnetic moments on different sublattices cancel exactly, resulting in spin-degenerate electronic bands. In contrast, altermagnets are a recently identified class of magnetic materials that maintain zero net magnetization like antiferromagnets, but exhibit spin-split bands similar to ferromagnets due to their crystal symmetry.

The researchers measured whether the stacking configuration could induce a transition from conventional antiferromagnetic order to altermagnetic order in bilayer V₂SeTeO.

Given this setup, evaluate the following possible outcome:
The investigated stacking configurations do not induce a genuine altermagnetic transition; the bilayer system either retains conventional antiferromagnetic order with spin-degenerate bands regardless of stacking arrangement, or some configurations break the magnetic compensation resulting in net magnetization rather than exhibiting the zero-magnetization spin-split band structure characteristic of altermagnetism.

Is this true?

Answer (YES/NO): NO